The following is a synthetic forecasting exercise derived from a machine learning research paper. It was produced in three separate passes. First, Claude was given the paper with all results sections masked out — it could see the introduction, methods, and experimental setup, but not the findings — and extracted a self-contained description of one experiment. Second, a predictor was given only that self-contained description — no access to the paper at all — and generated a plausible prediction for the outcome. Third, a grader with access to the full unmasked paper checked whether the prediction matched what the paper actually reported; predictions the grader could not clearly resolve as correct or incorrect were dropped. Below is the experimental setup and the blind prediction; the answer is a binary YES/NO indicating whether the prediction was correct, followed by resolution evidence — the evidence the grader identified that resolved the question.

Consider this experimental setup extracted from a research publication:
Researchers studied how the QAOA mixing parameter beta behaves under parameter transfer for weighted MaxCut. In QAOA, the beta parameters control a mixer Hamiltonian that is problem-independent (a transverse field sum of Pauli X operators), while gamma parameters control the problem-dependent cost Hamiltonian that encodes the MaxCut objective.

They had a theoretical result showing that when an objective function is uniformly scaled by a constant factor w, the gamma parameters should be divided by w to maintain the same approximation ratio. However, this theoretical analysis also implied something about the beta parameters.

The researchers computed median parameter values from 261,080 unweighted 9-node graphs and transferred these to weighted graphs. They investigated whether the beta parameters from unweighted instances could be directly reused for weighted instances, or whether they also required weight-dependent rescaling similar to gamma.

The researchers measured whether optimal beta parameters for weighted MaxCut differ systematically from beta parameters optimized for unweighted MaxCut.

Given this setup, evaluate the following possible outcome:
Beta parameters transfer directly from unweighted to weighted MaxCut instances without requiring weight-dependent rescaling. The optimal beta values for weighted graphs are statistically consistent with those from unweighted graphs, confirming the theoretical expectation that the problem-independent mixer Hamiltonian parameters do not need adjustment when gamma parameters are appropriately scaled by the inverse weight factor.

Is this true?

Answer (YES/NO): YES